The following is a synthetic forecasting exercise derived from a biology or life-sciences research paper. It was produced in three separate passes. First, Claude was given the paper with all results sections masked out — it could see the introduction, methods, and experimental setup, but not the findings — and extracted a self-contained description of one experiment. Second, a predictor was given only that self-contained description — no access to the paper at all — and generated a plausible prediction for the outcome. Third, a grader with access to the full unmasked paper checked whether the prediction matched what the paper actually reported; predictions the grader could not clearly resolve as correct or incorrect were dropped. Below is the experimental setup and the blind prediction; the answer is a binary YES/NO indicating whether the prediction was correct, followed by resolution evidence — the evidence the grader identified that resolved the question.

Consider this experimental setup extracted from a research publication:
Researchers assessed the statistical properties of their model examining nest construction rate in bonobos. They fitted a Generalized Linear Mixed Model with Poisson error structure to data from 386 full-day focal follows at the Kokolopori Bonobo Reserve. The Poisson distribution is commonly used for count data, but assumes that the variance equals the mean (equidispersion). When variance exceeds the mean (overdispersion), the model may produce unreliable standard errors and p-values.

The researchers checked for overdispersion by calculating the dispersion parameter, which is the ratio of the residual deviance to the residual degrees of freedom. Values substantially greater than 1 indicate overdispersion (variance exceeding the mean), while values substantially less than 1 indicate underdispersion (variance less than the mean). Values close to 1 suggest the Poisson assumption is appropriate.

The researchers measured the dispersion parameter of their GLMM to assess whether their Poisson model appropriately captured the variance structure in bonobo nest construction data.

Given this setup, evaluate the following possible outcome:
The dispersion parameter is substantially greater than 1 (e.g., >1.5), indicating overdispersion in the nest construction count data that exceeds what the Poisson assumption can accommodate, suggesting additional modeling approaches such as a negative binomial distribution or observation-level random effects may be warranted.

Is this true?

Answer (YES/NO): NO